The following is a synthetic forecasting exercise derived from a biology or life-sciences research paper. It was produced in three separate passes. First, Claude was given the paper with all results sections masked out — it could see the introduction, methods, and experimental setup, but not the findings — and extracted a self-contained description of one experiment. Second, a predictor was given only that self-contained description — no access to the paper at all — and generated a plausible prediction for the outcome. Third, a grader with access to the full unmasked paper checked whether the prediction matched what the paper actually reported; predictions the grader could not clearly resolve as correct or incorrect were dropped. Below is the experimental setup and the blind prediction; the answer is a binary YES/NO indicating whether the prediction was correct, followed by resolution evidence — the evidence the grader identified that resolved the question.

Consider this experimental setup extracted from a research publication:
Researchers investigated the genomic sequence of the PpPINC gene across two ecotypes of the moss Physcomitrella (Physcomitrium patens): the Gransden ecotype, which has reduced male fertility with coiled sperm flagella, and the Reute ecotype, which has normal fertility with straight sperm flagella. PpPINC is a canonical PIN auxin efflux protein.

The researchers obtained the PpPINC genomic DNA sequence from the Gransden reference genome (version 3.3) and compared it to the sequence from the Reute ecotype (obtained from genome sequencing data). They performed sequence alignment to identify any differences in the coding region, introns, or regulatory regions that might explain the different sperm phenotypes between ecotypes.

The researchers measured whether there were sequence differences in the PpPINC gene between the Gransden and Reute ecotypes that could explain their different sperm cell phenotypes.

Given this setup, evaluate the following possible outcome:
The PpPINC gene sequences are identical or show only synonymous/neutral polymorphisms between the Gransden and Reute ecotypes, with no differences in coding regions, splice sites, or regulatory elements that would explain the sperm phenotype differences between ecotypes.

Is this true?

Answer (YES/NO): YES